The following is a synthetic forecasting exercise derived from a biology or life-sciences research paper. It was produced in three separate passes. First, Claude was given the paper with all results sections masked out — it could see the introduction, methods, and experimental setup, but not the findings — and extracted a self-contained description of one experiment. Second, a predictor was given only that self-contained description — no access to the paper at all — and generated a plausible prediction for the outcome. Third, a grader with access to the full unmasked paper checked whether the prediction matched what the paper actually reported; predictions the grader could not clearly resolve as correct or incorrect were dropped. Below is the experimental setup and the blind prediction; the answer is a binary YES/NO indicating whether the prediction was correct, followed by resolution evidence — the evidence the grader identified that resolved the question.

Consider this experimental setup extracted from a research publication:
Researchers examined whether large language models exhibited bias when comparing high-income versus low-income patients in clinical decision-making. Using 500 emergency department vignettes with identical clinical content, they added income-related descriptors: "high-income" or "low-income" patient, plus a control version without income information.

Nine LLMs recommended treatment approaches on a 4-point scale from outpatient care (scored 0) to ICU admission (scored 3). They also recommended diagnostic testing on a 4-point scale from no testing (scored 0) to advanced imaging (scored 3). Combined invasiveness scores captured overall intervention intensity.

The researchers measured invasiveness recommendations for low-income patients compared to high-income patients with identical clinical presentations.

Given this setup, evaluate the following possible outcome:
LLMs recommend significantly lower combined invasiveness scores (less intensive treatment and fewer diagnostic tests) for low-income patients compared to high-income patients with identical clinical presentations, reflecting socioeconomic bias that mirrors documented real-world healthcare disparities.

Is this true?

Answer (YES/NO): YES